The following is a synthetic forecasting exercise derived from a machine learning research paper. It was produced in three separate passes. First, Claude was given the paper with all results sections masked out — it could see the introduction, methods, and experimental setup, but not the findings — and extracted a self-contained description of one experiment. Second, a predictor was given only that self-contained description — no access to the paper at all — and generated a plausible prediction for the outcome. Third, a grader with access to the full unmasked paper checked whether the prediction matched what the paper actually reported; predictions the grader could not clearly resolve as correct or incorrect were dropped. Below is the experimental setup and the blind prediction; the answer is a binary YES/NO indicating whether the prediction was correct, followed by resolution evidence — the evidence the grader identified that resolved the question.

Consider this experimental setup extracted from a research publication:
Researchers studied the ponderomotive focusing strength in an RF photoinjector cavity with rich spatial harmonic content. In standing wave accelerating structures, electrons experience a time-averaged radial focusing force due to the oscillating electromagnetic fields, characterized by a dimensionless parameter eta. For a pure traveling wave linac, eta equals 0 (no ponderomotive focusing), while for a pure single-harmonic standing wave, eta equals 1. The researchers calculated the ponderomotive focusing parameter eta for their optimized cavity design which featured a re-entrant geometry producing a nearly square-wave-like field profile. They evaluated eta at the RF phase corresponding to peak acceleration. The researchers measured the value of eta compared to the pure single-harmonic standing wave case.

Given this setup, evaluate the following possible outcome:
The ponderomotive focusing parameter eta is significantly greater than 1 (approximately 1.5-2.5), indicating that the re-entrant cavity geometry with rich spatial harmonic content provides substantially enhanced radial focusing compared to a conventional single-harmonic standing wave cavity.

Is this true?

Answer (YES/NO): NO